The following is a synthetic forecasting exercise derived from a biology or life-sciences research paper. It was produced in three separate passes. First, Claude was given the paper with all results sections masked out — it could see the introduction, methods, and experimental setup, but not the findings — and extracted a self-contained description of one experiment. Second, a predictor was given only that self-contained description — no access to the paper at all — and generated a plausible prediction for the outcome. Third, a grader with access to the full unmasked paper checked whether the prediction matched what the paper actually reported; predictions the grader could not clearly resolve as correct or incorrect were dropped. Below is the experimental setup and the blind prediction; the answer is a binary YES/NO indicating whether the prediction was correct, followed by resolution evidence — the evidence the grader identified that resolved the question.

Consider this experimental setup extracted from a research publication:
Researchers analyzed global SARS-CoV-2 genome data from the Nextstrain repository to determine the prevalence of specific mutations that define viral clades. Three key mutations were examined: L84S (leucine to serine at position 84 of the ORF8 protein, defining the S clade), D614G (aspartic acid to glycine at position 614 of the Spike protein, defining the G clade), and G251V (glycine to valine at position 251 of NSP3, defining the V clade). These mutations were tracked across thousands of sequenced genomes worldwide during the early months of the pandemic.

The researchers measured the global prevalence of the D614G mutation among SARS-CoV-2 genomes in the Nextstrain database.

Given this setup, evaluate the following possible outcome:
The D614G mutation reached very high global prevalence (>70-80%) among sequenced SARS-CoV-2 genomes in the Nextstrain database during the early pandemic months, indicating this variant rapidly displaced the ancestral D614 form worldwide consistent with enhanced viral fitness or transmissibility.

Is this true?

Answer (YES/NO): NO